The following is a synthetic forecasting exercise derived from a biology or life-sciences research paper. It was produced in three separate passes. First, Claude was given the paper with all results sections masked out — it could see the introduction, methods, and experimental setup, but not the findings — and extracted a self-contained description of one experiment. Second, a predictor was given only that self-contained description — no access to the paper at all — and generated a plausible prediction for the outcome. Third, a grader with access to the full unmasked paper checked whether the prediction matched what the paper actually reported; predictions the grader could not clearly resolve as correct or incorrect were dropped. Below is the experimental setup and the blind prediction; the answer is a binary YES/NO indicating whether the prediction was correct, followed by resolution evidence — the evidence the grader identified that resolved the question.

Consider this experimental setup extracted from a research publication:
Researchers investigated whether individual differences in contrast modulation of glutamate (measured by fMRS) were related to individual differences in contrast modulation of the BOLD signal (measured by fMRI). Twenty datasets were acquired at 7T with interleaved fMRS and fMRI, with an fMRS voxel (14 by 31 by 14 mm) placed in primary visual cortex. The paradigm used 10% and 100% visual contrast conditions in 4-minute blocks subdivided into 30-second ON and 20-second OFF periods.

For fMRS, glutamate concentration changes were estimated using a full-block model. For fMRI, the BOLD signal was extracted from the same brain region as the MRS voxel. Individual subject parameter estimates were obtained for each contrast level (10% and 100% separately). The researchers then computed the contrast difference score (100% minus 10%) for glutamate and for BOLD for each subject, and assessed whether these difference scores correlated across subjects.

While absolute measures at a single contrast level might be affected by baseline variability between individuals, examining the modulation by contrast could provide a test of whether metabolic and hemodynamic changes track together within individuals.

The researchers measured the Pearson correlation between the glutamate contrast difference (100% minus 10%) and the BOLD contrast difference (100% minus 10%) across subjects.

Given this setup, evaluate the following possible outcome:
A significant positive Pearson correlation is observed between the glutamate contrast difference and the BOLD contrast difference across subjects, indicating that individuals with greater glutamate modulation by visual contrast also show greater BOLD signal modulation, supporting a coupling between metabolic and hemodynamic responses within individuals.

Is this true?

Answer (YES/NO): NO